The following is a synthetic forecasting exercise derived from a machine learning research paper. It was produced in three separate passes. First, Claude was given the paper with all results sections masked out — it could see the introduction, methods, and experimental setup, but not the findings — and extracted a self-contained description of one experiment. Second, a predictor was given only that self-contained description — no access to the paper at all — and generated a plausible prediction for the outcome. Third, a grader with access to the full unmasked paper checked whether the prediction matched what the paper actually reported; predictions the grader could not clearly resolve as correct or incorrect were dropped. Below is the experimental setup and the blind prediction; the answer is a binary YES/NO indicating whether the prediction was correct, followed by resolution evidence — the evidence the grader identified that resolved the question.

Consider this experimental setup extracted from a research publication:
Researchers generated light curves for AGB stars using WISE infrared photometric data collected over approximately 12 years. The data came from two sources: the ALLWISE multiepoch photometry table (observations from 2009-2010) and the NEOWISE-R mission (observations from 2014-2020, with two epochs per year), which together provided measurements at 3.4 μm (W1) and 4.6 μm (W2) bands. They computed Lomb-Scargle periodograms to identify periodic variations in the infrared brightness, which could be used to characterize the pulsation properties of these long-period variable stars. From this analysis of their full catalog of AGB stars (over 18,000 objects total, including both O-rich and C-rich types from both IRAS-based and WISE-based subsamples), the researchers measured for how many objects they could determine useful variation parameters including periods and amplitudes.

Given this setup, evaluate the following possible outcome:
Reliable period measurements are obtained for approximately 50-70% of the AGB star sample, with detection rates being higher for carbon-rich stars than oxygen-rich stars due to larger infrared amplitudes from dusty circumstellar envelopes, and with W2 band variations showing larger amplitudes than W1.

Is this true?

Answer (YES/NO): NO